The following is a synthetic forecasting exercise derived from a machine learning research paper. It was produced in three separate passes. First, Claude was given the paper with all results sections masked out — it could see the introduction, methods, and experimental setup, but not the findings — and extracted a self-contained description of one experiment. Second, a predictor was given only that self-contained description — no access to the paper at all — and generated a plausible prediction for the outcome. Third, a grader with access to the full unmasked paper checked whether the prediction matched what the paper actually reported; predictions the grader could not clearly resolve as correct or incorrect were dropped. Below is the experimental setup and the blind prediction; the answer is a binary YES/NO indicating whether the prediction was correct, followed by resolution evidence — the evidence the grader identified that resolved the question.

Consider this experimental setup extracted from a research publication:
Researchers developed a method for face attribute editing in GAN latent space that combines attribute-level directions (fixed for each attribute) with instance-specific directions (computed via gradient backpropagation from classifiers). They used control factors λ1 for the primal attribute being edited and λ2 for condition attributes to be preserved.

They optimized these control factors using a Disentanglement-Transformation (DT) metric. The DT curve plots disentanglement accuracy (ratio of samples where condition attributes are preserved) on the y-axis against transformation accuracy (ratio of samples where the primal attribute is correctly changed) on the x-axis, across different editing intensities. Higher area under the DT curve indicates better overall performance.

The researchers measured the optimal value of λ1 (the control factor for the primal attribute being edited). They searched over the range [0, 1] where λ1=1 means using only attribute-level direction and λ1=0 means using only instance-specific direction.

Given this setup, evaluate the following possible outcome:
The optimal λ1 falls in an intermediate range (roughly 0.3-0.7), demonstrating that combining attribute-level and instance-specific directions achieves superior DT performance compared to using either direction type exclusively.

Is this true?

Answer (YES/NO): NO